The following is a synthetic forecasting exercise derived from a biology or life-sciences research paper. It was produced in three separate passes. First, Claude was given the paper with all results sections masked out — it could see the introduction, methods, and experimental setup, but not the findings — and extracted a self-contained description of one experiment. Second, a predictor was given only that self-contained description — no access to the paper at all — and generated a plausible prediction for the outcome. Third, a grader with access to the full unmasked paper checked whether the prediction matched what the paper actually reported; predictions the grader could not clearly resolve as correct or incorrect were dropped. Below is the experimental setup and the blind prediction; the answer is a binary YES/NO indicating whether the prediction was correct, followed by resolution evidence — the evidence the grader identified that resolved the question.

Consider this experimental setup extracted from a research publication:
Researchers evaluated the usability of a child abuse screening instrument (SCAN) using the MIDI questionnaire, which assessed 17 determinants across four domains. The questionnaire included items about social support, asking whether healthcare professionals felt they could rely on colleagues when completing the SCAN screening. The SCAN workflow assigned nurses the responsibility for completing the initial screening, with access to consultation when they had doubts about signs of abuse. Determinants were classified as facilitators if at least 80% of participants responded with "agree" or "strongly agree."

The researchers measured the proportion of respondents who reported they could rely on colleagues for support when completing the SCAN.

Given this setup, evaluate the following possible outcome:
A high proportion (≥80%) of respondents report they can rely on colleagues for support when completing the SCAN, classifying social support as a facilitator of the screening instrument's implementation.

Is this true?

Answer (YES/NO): YES